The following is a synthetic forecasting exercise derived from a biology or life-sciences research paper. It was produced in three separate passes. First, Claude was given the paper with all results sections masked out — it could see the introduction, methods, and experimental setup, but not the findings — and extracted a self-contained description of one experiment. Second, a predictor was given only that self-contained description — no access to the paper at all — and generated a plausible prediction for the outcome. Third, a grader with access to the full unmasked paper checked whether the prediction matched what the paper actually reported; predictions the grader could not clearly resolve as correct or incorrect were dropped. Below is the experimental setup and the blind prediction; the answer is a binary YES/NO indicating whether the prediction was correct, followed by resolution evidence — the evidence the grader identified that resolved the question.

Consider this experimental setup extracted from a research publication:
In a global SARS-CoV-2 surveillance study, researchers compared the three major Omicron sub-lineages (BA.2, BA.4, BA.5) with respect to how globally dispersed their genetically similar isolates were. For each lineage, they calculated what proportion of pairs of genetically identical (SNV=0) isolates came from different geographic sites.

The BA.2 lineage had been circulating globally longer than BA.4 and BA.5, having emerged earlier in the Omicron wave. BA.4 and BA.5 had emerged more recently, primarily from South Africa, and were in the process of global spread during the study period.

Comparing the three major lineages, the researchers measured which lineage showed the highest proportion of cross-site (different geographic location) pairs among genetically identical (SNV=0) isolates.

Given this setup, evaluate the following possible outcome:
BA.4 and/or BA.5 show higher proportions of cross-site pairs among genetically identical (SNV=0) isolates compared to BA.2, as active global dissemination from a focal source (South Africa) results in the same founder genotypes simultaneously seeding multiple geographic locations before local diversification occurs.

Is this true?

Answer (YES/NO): NO